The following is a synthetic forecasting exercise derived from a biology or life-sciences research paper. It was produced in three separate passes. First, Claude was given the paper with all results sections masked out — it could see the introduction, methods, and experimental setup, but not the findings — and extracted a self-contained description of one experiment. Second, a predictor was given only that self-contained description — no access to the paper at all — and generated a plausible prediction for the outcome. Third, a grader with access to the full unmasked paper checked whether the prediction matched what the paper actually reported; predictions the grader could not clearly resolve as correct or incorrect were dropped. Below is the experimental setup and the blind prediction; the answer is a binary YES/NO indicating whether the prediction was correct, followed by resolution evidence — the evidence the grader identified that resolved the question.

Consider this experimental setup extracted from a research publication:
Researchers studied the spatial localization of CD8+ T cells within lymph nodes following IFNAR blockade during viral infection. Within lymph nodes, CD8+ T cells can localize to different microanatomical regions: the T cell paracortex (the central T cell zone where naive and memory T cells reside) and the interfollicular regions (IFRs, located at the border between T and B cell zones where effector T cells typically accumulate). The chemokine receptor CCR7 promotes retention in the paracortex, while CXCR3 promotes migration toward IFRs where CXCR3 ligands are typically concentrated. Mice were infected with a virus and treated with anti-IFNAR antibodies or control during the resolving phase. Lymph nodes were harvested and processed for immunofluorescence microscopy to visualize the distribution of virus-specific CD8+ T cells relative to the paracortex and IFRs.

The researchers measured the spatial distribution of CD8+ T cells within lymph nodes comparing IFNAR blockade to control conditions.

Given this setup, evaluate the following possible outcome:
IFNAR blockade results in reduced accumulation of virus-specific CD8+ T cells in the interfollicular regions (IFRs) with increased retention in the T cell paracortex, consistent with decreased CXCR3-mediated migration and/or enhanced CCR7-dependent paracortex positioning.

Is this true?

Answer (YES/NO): YES